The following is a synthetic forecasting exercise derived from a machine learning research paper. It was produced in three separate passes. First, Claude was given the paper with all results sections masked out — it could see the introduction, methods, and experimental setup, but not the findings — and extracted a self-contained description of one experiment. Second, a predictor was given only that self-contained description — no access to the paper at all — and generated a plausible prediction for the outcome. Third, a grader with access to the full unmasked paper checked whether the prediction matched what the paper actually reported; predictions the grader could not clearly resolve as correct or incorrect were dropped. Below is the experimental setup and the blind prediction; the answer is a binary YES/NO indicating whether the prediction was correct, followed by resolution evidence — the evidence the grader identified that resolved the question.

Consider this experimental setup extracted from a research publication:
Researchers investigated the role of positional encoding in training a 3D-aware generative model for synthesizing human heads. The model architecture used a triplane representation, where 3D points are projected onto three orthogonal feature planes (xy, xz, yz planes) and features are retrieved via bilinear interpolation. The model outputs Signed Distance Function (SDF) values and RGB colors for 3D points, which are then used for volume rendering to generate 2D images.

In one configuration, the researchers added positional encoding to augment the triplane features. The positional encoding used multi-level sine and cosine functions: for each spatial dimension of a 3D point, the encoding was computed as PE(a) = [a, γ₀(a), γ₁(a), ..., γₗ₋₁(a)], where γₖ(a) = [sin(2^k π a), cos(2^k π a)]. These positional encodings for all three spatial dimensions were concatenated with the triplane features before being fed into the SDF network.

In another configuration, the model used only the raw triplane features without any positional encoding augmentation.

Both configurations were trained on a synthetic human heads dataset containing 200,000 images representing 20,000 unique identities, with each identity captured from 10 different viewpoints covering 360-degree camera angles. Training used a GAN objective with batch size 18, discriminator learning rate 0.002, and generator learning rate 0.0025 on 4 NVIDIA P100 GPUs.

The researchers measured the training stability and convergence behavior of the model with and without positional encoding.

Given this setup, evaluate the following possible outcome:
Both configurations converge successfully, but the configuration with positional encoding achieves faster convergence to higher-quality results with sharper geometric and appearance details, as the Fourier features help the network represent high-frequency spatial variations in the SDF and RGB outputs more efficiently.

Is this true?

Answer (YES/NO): NO